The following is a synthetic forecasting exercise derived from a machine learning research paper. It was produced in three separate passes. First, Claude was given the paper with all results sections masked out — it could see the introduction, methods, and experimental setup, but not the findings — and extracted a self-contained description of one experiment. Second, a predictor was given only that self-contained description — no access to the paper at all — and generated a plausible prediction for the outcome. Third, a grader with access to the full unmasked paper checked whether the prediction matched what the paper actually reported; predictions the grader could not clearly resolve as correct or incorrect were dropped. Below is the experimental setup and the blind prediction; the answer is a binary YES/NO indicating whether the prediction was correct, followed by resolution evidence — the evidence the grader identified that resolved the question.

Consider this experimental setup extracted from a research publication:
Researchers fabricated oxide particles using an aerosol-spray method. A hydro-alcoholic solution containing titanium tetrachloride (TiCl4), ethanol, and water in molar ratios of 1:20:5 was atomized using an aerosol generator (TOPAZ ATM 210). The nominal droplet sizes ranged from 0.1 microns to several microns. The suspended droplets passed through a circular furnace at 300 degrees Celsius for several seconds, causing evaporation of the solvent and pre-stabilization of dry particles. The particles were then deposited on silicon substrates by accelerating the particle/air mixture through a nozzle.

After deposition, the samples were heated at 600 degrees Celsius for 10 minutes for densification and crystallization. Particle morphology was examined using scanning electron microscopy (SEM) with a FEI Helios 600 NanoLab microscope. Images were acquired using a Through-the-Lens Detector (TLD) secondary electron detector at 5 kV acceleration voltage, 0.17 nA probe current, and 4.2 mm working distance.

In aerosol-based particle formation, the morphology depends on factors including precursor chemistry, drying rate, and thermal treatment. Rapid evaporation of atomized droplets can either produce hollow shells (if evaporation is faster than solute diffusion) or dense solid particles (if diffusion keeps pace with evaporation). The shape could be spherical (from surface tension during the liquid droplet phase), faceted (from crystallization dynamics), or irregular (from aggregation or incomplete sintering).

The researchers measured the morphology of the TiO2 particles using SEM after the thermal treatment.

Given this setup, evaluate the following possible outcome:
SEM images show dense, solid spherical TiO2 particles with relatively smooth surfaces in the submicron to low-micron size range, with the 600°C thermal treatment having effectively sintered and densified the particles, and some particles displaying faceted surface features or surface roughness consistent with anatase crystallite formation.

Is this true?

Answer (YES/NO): YES